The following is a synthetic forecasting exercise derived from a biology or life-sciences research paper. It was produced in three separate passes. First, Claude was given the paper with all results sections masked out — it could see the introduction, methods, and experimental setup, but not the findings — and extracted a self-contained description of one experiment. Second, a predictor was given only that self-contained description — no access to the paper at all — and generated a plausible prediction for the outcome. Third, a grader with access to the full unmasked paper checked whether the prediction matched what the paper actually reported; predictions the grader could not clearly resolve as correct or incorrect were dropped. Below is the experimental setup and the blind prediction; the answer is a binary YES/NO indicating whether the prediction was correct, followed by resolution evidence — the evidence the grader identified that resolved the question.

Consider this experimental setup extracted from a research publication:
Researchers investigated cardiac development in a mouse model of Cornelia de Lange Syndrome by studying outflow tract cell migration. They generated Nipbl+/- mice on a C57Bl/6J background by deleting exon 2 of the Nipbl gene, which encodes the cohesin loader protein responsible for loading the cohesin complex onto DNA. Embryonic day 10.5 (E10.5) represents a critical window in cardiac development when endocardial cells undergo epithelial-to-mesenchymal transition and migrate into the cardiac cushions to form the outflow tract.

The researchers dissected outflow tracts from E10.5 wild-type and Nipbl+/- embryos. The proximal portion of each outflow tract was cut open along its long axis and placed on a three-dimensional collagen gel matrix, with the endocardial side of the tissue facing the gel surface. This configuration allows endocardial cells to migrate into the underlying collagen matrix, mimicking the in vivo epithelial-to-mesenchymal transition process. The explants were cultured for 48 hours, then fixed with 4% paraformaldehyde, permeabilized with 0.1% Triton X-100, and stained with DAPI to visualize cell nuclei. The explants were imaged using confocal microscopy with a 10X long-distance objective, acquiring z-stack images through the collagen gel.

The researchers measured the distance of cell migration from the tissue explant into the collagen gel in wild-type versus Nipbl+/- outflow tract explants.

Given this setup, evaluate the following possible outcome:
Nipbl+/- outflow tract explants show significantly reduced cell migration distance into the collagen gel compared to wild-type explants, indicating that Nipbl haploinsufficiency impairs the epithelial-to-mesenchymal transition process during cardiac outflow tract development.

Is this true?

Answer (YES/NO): YES